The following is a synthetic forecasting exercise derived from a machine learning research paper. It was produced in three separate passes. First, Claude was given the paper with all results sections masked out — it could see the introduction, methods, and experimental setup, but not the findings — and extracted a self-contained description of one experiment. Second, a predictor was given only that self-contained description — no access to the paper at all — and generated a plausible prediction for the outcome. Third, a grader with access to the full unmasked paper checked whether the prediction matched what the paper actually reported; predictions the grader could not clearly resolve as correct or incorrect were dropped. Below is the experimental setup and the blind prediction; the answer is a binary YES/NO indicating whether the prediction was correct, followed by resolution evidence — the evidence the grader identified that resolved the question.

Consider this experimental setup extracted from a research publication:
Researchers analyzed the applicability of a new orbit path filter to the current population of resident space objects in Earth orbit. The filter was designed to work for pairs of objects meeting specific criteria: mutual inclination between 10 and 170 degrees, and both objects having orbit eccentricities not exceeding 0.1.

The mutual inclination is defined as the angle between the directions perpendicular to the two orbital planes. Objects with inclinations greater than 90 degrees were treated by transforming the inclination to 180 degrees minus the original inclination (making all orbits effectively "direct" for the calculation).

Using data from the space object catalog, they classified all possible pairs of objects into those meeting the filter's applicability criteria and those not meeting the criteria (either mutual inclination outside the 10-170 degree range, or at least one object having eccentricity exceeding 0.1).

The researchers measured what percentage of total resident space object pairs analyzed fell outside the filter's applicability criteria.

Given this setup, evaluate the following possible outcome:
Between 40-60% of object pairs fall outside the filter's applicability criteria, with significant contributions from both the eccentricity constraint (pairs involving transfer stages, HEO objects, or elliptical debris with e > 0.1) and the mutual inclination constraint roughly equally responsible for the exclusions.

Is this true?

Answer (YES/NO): NO